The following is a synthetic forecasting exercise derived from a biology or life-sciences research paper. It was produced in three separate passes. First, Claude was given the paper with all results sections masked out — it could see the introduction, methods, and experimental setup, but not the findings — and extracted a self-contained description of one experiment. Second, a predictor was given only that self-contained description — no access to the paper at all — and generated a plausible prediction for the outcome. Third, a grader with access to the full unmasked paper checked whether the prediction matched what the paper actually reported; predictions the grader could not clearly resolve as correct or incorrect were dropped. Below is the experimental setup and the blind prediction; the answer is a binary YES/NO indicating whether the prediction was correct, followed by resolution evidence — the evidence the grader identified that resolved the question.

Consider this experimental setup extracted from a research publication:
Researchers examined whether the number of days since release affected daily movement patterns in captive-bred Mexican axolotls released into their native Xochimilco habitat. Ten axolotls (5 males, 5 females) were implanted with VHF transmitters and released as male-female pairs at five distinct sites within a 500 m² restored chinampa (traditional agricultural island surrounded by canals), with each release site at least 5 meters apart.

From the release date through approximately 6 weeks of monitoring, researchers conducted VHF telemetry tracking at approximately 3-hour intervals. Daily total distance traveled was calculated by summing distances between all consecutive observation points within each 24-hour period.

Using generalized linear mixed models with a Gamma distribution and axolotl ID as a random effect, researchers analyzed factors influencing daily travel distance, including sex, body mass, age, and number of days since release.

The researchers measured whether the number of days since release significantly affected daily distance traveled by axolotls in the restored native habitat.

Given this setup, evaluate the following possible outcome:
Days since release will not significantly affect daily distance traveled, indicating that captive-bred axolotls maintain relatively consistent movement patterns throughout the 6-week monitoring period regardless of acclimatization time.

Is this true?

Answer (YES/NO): YES